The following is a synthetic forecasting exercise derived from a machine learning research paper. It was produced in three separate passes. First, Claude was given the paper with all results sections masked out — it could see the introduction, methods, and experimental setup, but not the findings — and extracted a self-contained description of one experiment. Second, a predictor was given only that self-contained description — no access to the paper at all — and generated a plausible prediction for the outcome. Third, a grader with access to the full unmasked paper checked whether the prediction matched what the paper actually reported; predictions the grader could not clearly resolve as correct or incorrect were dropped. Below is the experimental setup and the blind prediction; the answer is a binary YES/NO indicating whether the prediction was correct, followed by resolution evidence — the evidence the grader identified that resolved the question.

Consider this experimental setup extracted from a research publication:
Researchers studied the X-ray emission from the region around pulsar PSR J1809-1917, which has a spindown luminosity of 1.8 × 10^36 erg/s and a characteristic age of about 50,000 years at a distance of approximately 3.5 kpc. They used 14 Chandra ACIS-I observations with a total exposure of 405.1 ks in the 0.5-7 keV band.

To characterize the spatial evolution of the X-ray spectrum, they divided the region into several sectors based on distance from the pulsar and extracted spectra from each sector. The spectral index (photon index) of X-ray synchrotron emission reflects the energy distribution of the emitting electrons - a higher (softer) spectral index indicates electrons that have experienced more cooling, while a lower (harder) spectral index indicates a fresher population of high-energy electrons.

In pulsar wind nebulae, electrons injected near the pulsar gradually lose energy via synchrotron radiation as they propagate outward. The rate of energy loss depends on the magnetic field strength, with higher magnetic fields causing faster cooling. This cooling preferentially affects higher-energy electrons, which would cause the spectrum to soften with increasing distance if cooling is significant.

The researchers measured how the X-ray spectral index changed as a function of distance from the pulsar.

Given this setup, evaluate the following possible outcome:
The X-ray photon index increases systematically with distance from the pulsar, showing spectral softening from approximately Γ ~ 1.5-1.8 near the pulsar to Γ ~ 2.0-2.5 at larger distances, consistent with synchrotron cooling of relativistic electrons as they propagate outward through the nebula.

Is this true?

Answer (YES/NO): YES